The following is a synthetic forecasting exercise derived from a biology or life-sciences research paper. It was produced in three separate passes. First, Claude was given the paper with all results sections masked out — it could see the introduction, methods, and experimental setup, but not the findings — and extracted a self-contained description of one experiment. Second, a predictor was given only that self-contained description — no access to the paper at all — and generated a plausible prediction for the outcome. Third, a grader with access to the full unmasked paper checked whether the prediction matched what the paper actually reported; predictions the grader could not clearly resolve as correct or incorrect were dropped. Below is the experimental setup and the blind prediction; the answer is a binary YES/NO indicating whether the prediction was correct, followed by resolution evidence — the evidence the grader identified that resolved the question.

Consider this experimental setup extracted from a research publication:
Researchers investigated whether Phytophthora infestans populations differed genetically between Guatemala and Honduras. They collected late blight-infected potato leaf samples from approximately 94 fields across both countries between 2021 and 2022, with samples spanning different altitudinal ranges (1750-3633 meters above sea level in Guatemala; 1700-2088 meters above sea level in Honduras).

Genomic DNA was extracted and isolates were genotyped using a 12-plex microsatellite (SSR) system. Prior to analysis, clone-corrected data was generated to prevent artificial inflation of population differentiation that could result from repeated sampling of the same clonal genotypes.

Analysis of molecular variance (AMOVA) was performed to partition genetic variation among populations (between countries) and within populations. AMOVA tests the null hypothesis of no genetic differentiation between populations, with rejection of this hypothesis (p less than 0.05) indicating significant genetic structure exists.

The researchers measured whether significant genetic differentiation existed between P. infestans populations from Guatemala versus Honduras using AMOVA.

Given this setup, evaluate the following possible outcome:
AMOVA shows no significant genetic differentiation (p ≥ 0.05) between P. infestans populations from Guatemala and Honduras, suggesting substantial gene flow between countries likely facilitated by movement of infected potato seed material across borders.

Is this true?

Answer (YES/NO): NO